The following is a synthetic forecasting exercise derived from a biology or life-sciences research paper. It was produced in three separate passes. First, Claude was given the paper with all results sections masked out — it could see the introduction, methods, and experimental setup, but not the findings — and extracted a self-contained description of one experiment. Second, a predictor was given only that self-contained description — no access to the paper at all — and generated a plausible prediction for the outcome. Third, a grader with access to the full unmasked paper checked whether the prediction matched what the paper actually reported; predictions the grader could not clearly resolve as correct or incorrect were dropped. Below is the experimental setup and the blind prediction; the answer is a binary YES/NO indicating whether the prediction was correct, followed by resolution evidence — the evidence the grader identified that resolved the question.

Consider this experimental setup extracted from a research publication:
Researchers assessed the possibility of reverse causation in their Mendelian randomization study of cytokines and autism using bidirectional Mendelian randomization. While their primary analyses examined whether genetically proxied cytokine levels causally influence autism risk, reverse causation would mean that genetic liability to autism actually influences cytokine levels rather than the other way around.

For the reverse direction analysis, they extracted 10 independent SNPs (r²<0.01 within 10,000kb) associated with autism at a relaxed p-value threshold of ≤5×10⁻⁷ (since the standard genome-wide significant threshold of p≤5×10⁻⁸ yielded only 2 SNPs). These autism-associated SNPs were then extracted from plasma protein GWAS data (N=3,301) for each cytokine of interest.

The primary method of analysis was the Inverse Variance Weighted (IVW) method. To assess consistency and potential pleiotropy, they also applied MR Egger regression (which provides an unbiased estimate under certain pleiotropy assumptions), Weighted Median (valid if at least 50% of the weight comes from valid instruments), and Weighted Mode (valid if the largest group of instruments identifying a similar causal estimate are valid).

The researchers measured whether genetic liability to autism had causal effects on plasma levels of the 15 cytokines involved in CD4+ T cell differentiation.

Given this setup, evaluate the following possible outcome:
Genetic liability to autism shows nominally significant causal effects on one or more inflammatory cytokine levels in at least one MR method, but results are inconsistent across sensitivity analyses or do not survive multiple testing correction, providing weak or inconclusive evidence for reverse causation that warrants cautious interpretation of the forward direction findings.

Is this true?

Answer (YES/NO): NO